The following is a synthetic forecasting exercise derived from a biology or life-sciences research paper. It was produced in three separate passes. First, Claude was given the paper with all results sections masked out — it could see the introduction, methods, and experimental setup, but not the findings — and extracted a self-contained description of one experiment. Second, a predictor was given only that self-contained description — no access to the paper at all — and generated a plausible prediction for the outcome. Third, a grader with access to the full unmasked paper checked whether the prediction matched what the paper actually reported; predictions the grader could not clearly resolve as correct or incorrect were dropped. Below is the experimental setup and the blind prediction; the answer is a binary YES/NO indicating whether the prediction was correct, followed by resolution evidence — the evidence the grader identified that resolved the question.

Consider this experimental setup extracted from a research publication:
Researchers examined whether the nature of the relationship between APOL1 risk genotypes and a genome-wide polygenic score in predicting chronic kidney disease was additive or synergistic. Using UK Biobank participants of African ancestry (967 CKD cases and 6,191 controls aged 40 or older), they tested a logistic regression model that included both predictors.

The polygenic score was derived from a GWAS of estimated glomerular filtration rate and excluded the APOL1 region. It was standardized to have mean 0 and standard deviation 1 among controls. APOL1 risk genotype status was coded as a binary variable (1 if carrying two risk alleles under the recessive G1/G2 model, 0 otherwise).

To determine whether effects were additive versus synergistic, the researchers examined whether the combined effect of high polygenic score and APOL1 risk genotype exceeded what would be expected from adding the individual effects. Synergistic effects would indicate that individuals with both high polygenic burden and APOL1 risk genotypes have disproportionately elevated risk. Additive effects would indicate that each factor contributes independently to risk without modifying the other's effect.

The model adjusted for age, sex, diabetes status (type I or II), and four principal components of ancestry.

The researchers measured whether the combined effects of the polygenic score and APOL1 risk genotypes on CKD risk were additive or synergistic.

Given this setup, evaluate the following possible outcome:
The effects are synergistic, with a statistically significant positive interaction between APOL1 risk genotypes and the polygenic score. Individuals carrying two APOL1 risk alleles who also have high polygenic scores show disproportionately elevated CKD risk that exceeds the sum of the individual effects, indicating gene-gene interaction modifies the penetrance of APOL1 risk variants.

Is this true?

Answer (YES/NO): NO